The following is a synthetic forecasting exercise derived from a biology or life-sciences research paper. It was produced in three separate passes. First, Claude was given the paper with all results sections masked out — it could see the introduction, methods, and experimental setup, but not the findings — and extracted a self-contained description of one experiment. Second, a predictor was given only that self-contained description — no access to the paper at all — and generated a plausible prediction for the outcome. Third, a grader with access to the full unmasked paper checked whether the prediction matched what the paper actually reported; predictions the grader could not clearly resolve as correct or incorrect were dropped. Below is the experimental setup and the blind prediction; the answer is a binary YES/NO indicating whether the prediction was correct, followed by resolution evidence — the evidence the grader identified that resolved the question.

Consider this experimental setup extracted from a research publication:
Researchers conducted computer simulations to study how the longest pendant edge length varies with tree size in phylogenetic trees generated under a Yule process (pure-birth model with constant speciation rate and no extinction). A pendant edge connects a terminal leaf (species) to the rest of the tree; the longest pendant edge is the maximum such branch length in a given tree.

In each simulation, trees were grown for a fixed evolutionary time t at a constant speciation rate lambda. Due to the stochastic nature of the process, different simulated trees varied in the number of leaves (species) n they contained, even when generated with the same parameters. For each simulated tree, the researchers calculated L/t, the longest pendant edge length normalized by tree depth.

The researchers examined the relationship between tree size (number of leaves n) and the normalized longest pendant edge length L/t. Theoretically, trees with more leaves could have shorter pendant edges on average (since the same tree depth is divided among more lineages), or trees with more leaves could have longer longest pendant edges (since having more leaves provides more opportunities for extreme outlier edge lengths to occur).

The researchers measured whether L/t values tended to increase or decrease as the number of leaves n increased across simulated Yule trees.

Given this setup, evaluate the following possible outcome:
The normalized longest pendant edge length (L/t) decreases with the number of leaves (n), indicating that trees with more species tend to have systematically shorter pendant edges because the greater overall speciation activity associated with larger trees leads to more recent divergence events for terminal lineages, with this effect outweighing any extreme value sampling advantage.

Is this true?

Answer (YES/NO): NO